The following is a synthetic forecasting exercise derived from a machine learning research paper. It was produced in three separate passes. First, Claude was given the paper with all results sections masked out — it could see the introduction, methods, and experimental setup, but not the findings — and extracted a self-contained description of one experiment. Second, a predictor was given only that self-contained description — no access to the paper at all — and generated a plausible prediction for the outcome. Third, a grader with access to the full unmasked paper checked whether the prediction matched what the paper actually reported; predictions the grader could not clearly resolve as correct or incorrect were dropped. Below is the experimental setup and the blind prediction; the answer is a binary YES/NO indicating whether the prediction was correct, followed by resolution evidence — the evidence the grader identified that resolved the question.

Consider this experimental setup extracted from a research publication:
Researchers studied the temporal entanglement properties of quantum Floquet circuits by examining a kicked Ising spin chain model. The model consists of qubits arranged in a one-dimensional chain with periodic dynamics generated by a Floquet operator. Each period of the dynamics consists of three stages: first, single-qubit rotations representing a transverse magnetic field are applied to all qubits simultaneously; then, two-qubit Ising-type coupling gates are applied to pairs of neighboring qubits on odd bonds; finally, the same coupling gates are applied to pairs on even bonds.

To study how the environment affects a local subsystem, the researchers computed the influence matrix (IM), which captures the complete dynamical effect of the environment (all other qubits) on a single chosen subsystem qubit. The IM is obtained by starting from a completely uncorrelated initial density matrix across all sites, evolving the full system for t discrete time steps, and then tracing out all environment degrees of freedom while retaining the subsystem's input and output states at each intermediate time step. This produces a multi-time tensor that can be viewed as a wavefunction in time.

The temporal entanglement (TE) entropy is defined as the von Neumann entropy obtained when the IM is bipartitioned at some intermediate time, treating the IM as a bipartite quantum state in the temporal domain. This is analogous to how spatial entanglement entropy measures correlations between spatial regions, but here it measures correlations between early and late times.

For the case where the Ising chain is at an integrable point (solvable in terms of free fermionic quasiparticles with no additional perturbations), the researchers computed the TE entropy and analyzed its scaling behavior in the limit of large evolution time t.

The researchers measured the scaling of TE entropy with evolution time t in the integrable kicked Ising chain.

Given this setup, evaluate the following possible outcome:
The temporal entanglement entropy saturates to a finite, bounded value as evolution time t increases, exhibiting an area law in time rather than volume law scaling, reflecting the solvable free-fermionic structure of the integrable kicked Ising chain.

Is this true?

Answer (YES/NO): YES